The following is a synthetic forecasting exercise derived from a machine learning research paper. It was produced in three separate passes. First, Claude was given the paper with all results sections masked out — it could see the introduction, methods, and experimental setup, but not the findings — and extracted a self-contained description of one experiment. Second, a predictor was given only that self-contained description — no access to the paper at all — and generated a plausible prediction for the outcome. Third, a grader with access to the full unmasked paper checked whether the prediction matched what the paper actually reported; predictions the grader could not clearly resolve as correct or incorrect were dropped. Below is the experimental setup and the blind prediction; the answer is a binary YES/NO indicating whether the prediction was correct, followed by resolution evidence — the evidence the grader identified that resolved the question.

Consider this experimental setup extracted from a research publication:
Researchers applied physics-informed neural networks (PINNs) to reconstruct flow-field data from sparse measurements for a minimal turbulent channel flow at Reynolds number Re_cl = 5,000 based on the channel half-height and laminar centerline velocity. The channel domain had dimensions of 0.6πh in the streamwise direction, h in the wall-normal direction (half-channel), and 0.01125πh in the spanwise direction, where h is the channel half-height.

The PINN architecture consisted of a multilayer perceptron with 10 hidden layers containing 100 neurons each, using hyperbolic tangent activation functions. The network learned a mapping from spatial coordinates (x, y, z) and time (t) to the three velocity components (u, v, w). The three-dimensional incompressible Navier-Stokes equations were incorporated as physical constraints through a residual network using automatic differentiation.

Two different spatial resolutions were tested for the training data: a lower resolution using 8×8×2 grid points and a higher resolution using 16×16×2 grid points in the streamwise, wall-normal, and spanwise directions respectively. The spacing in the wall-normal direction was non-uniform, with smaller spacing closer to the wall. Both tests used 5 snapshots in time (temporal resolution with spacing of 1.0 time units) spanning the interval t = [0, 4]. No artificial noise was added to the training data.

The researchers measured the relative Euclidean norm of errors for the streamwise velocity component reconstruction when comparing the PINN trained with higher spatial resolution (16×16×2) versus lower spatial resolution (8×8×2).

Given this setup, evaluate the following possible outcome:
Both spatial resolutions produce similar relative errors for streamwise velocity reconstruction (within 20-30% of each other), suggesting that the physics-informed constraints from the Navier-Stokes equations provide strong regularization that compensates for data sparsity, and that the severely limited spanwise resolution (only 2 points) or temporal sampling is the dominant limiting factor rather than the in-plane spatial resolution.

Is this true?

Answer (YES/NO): NO